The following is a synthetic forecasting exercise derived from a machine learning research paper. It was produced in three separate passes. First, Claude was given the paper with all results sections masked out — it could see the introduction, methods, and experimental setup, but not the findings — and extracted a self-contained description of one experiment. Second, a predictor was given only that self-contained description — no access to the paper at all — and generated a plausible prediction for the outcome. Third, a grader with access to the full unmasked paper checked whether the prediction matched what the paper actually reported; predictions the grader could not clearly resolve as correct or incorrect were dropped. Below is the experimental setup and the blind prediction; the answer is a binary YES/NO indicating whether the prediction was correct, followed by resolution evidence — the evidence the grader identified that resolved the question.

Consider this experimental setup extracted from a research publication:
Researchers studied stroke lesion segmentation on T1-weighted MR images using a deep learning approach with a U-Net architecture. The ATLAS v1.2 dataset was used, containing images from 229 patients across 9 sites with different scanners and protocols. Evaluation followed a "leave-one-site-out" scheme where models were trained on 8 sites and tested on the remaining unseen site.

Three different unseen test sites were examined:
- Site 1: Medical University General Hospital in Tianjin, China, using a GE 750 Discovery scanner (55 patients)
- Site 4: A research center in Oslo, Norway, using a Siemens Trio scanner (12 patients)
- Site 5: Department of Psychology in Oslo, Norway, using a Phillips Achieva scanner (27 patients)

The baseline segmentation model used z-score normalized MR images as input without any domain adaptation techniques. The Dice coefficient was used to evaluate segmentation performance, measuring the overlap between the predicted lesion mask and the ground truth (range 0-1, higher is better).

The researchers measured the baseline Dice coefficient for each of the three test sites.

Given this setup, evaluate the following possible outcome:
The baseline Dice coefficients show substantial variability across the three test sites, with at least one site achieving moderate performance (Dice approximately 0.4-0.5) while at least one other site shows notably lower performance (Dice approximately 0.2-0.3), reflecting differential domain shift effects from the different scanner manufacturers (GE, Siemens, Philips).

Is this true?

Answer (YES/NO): YES